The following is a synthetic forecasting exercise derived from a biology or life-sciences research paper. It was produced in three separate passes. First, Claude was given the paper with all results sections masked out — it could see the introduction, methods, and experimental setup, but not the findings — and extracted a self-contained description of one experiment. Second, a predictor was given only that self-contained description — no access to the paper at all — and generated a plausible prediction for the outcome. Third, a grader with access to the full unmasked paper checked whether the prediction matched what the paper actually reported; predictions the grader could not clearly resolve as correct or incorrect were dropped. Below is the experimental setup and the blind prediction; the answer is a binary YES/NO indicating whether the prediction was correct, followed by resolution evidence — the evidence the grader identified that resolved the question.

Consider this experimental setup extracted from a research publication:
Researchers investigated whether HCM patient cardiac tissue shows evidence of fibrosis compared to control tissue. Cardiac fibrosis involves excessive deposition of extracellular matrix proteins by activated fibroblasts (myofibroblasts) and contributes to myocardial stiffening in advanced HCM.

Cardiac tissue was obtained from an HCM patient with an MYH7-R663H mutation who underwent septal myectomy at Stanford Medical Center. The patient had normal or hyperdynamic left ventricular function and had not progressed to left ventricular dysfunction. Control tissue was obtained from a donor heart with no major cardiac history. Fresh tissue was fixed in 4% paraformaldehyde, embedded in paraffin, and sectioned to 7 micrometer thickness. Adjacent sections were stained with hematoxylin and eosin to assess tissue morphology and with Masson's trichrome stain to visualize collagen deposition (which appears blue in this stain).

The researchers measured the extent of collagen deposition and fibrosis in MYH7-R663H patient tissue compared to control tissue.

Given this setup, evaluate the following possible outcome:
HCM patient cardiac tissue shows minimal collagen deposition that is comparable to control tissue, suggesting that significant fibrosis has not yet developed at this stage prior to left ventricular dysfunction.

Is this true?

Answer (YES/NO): NO